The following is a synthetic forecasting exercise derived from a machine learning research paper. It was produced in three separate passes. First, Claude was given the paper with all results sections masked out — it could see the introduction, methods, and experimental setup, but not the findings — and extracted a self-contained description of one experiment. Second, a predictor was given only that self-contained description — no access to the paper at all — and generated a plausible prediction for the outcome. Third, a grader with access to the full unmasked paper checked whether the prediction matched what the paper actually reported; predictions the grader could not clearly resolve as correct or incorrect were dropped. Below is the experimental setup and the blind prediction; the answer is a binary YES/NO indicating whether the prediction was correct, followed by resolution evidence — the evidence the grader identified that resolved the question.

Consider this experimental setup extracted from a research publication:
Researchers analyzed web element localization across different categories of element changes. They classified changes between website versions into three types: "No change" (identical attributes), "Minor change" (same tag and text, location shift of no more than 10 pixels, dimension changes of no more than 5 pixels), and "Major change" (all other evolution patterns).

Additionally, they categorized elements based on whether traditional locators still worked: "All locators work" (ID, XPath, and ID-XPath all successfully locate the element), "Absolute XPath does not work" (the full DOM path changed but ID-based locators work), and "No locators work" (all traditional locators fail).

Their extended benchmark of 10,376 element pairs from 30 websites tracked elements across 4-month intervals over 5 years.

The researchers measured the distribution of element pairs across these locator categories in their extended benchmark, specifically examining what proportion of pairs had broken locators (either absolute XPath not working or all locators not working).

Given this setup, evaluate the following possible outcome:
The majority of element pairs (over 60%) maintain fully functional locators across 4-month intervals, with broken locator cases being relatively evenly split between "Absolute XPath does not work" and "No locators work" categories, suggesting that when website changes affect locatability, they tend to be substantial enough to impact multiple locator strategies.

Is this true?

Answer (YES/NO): NO